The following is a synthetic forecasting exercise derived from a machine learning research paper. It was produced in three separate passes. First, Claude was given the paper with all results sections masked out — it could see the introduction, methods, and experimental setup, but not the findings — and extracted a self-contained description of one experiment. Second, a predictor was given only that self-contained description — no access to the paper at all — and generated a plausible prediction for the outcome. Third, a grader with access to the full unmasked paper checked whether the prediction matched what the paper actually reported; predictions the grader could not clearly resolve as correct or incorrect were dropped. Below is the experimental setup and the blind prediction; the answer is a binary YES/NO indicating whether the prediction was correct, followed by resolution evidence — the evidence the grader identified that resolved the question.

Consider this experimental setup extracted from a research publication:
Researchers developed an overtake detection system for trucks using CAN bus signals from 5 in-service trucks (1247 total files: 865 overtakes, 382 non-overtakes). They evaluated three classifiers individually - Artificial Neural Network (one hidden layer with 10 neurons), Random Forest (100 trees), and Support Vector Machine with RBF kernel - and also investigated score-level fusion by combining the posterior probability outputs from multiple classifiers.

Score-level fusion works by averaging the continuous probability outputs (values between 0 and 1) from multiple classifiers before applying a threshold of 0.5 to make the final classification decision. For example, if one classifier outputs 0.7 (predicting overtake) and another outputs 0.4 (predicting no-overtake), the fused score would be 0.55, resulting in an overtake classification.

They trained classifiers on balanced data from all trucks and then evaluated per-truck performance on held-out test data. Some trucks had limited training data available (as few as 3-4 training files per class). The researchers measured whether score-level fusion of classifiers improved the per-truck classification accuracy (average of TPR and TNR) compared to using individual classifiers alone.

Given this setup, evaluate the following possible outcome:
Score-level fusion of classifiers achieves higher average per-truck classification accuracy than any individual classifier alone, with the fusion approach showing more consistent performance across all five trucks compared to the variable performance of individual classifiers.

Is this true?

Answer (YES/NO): YES